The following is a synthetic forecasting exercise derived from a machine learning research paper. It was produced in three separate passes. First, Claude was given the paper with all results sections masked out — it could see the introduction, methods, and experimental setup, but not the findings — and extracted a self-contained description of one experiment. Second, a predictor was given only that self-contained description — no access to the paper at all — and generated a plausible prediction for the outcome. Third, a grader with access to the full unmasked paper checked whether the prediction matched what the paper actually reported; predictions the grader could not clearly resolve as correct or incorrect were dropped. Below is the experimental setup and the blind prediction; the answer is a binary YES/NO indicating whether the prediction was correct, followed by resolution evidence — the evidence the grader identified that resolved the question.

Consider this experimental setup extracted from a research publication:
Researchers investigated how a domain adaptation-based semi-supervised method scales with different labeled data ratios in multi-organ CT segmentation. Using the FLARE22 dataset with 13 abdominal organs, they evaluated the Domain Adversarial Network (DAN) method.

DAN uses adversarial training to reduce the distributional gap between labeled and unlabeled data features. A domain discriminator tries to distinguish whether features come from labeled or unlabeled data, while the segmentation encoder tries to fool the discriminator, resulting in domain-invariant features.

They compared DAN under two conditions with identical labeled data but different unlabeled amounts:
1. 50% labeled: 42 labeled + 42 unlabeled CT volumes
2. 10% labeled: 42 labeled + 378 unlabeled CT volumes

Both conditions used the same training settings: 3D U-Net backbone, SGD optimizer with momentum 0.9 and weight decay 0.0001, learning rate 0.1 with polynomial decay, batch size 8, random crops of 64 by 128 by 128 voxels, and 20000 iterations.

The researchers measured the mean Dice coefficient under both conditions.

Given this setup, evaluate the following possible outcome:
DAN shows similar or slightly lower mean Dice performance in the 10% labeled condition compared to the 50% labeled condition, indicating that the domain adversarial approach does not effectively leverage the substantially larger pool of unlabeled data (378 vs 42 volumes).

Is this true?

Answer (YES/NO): NO